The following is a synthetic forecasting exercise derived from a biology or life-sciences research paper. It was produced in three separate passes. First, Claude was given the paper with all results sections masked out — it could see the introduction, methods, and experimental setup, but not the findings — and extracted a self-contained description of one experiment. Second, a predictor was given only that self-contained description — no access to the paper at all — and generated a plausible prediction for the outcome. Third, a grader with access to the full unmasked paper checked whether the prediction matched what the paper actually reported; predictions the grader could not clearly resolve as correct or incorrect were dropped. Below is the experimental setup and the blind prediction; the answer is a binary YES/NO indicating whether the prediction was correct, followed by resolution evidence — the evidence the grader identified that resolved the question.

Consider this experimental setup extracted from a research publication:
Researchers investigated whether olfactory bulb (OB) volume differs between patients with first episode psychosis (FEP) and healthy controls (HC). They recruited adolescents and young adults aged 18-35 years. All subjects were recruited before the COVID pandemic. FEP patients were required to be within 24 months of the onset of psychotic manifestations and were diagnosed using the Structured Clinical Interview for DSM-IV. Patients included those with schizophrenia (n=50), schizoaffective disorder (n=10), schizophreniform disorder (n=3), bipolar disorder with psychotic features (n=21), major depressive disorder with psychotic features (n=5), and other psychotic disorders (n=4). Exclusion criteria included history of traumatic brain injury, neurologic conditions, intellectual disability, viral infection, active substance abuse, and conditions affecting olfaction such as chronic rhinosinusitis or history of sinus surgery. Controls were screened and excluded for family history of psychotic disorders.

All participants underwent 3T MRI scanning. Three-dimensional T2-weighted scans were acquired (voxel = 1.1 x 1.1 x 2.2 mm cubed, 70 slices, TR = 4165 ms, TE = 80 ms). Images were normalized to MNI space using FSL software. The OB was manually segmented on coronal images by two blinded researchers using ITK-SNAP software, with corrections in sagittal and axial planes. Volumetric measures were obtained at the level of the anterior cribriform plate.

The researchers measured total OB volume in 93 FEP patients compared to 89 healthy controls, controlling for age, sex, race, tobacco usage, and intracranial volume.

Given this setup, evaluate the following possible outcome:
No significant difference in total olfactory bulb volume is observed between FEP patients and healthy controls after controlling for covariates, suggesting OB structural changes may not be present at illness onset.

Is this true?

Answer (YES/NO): NO